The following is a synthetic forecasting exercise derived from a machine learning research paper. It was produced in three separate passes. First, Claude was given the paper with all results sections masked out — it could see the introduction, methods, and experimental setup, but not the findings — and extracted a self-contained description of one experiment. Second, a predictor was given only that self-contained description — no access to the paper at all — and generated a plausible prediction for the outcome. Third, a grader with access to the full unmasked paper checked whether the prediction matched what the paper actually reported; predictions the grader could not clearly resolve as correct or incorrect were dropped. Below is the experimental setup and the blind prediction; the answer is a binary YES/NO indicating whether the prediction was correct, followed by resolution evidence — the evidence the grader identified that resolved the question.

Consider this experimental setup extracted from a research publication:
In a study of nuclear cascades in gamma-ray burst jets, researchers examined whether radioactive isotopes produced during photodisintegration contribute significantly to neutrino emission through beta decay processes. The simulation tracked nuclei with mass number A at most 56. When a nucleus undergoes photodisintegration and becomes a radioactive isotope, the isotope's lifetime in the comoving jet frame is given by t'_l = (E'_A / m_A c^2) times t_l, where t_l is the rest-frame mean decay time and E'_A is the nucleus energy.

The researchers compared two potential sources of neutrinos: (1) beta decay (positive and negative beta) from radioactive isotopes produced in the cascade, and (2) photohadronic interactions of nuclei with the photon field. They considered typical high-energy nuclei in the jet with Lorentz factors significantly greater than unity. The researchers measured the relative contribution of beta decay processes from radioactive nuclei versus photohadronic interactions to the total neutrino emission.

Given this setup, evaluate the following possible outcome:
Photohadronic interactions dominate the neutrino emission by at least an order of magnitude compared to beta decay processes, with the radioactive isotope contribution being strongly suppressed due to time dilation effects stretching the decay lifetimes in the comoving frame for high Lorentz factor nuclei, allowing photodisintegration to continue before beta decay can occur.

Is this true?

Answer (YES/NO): YES